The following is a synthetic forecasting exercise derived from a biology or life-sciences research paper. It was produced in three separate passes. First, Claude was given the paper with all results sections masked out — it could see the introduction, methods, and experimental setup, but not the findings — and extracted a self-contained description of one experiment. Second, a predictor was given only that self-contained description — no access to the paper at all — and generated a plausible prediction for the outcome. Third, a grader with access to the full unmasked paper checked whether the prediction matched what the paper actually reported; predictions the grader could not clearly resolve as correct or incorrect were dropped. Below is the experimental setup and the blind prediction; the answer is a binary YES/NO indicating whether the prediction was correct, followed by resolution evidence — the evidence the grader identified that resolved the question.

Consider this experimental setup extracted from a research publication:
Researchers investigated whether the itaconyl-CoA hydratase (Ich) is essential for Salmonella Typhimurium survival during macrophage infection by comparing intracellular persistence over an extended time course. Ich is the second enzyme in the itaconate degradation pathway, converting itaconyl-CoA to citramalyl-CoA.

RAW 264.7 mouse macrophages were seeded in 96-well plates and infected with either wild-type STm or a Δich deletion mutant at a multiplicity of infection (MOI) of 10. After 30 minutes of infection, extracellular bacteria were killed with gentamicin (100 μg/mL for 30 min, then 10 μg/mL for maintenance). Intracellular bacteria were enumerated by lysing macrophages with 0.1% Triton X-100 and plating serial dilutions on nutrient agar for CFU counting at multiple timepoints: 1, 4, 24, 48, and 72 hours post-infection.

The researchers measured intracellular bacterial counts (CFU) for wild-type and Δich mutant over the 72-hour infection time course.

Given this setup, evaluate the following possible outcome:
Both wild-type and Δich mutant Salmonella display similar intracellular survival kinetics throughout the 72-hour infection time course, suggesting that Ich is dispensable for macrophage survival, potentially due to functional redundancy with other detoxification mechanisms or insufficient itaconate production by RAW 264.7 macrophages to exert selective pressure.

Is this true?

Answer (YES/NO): NO